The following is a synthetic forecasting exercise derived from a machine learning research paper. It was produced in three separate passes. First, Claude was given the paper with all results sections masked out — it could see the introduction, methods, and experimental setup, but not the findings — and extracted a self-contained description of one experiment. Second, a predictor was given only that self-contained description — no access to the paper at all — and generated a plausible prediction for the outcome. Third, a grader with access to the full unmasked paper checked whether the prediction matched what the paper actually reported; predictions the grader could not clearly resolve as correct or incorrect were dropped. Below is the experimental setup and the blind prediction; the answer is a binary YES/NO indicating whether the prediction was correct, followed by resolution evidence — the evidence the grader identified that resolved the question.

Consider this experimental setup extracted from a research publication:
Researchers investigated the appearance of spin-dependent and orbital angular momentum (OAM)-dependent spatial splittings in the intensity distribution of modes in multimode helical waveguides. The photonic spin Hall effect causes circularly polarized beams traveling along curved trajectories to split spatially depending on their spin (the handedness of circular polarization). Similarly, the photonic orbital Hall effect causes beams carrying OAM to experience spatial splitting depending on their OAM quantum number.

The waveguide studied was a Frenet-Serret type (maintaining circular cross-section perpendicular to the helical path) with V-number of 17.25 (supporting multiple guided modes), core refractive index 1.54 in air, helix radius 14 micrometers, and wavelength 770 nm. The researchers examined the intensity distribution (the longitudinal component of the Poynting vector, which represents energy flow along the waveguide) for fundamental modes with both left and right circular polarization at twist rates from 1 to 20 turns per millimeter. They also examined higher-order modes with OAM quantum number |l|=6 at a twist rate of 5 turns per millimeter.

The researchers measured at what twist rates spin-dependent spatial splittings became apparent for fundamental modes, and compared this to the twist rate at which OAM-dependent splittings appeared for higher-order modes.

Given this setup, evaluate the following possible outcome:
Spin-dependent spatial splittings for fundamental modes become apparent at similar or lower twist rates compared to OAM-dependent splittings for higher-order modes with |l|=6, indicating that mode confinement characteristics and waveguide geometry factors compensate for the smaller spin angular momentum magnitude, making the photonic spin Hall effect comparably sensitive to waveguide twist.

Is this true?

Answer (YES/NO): NO